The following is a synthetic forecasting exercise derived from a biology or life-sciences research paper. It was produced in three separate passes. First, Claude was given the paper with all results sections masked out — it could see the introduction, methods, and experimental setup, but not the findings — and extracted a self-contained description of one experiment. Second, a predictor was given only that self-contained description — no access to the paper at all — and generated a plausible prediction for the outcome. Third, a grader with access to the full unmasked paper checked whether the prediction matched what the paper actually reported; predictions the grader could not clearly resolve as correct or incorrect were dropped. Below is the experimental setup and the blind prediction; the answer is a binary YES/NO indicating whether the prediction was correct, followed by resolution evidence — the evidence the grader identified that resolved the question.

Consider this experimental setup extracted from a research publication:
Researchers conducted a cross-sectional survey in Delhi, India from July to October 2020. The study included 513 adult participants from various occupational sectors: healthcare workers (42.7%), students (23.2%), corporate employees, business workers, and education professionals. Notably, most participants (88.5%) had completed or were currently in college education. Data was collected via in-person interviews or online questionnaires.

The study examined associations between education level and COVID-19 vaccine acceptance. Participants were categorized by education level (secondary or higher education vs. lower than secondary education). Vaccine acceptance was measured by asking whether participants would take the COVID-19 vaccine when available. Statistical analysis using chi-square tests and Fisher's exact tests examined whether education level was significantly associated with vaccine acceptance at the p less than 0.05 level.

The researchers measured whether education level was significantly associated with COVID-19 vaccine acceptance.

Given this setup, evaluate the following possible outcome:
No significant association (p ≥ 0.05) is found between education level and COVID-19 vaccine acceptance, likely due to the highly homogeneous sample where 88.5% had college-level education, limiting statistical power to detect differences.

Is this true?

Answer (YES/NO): YES